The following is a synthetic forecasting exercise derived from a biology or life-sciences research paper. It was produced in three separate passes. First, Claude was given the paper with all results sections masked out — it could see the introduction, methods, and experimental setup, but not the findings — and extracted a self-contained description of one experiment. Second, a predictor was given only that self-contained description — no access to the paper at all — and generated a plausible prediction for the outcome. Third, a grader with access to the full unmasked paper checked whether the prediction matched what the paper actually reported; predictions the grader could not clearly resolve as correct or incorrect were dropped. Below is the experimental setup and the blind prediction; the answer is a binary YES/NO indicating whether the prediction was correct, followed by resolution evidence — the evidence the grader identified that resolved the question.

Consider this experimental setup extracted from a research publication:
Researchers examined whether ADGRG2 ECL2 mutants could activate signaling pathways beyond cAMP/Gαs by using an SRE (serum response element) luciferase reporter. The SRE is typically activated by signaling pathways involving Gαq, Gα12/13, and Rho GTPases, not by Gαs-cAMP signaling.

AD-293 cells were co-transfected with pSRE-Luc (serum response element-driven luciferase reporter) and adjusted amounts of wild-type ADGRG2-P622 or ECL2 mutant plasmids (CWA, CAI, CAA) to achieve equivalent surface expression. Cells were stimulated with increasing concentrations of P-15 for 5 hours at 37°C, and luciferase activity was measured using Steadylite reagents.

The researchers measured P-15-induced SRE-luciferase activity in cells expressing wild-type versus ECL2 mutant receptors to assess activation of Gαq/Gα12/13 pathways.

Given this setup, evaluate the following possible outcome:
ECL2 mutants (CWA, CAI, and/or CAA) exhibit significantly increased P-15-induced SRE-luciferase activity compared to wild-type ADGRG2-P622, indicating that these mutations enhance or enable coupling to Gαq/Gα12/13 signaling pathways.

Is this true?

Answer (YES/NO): NO